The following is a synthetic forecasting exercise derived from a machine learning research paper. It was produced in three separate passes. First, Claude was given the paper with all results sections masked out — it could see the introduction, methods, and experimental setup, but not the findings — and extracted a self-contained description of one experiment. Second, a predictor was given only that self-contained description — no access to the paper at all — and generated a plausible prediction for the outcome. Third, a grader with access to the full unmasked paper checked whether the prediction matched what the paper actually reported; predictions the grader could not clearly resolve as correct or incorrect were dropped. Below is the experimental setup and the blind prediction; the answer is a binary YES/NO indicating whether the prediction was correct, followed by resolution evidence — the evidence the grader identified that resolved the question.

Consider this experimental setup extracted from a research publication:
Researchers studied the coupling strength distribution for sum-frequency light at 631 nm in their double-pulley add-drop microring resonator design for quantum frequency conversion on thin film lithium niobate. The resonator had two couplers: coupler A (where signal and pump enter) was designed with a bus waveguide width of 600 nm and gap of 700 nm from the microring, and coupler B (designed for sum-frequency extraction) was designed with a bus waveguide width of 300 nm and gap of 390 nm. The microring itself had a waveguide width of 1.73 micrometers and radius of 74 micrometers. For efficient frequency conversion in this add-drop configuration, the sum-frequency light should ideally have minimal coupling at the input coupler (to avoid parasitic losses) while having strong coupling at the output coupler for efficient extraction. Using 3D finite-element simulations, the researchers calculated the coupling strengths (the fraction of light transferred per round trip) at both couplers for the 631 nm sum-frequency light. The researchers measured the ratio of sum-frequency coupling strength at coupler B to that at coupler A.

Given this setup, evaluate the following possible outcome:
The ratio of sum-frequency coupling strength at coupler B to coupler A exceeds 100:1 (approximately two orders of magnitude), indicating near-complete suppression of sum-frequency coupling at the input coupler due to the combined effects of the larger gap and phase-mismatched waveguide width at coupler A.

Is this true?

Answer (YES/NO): NO